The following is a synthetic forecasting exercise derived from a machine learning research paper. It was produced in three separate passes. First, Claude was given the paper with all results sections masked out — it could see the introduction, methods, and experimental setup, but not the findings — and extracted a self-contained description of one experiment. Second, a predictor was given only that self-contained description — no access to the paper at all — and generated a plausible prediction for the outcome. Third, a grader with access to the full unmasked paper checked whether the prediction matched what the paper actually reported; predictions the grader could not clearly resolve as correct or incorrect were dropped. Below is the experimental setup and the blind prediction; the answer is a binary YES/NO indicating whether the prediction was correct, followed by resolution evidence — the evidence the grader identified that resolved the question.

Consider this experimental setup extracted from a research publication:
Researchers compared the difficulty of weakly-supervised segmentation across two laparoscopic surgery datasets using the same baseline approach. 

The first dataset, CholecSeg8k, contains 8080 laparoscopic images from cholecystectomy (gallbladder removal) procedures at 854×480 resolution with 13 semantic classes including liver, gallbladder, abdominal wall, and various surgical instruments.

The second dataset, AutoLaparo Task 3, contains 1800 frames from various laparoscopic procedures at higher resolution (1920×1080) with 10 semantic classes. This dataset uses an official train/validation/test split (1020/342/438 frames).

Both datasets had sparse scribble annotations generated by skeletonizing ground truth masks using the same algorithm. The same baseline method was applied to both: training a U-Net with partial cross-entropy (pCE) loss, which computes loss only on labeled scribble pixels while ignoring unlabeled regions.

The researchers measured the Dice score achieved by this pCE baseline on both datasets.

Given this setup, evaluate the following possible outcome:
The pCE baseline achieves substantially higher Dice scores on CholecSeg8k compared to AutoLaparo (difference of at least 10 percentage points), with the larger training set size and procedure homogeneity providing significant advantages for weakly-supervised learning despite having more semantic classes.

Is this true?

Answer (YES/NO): YES